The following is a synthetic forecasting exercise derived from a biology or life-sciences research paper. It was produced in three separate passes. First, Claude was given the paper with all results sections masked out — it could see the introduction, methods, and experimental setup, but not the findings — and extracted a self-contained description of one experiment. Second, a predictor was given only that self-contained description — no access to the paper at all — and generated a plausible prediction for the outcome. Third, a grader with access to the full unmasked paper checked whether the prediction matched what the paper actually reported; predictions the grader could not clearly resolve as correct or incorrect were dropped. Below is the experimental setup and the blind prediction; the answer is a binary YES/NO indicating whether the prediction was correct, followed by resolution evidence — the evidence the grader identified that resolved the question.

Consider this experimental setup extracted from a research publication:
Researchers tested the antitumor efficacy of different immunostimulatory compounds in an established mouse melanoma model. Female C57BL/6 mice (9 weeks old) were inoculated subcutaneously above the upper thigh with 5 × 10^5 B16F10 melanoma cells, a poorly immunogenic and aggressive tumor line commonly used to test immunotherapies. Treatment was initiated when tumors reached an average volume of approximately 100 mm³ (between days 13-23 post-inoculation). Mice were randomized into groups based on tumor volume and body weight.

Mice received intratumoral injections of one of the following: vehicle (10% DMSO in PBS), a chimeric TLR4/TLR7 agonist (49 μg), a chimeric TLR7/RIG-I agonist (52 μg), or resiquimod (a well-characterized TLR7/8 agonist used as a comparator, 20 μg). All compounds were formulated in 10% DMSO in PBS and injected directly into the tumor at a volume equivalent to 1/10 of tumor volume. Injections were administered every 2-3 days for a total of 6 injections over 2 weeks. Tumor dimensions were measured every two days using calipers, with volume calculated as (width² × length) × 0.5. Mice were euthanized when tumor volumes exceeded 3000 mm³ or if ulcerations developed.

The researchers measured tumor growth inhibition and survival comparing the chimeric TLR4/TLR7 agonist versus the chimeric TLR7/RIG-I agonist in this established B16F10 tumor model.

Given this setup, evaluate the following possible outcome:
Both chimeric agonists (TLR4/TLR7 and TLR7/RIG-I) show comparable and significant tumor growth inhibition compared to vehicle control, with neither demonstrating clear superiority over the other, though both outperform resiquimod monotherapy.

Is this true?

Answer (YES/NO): NO